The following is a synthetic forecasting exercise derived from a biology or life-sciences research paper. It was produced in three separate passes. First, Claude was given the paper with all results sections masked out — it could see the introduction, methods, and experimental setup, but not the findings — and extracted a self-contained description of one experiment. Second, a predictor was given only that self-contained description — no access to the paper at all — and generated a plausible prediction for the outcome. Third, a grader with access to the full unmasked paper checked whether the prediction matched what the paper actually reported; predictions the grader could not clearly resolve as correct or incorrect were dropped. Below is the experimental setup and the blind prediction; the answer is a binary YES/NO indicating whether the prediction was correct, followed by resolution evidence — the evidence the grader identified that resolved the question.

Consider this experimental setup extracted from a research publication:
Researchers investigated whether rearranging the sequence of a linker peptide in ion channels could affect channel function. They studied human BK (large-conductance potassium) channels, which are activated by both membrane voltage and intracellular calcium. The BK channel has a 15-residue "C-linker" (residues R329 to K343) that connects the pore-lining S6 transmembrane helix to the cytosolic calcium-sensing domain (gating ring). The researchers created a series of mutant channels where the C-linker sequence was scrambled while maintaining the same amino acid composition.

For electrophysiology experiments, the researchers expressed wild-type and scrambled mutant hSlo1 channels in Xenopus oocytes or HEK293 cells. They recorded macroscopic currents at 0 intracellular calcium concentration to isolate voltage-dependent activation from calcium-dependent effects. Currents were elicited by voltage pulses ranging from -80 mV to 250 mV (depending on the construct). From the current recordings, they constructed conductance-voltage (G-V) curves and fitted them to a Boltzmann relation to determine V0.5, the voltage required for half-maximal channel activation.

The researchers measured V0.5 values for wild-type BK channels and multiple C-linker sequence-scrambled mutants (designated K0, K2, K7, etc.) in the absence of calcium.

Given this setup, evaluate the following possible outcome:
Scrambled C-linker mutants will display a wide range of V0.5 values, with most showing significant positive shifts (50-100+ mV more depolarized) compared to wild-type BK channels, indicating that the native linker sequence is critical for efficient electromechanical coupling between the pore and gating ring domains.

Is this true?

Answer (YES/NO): NO